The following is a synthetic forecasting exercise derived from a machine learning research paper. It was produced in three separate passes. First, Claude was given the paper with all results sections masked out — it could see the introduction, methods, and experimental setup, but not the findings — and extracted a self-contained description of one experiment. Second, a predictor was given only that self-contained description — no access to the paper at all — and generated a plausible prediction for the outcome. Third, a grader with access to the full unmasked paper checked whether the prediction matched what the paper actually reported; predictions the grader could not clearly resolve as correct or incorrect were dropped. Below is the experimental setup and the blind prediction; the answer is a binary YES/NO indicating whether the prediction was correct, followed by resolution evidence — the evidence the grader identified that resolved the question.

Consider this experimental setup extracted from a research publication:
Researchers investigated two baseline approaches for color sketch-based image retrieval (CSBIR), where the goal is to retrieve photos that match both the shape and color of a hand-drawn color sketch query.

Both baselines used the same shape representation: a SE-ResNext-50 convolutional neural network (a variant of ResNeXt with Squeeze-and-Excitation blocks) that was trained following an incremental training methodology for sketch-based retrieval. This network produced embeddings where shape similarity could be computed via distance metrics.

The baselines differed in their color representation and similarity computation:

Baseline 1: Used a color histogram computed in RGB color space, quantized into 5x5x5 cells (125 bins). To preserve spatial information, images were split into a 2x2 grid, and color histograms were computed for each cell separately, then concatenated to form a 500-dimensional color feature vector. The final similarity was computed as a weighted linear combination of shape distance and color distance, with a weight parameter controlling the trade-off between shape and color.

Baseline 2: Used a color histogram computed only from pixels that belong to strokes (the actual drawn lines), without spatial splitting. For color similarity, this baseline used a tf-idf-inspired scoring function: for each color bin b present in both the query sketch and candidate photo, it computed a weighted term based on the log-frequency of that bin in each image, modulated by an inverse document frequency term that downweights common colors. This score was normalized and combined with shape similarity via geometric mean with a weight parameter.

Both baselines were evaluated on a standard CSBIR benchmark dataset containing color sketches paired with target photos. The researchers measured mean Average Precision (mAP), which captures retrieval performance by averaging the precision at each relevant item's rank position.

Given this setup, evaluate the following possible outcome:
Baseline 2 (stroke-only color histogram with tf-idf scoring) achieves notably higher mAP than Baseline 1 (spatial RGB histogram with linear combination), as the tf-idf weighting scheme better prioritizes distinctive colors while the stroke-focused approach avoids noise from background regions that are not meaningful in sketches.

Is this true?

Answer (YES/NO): YES